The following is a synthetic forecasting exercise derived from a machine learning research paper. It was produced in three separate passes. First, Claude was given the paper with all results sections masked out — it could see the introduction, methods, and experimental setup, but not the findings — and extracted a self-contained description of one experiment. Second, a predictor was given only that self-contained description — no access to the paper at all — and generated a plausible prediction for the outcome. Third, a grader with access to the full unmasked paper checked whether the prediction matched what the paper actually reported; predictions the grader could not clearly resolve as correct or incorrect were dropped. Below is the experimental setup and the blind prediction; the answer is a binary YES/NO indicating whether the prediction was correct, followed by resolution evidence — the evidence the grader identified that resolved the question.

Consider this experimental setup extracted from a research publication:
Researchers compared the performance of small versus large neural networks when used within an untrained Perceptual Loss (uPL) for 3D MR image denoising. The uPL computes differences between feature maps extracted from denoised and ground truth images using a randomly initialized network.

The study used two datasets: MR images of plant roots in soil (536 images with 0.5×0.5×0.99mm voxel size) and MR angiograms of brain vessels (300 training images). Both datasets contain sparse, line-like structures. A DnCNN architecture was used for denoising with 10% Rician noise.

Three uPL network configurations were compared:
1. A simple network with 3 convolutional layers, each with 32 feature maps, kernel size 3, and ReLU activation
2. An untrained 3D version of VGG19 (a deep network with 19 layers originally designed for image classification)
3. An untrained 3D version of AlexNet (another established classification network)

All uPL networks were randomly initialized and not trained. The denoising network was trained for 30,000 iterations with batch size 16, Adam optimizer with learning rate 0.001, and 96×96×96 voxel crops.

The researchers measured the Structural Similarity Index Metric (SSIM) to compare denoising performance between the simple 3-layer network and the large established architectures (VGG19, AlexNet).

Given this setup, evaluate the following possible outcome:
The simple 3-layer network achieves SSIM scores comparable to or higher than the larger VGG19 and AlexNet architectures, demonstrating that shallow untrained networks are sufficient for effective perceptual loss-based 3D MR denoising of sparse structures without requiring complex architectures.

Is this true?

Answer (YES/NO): YES